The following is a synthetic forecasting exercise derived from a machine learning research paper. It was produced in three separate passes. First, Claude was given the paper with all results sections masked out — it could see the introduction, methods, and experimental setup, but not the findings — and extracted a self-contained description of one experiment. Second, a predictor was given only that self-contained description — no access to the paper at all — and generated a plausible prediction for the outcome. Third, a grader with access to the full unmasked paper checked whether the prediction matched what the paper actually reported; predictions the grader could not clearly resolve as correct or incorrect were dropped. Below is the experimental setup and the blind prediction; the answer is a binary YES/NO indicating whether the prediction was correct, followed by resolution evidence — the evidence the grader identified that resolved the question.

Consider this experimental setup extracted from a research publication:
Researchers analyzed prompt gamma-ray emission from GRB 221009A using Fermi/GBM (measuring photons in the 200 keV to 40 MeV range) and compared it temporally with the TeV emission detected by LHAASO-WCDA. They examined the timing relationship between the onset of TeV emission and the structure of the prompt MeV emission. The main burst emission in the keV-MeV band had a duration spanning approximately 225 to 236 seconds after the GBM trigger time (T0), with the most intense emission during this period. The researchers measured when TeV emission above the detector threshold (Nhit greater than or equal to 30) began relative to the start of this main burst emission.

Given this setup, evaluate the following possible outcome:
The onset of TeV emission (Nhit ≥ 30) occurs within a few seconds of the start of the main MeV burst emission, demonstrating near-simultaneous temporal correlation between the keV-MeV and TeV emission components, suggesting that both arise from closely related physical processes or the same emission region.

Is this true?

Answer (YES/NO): NO